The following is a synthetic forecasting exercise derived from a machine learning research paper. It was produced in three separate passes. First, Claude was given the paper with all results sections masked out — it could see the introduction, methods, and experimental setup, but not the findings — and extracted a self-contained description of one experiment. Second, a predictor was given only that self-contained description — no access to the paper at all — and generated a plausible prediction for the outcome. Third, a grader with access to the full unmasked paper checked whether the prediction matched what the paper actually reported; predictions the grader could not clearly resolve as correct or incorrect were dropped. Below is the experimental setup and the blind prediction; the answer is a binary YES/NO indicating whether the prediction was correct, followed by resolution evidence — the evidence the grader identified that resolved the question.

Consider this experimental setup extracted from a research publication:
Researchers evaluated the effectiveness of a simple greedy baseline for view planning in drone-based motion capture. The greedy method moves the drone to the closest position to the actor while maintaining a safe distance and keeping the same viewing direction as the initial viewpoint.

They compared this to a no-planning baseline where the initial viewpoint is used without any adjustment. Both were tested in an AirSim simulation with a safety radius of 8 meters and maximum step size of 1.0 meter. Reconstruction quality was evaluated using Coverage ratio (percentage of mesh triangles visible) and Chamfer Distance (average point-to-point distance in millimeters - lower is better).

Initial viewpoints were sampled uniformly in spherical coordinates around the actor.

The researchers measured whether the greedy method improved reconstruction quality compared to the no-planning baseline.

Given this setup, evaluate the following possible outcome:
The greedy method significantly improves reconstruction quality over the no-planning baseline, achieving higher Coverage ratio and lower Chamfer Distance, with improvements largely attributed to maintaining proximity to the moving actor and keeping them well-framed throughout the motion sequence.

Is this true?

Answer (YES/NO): NO